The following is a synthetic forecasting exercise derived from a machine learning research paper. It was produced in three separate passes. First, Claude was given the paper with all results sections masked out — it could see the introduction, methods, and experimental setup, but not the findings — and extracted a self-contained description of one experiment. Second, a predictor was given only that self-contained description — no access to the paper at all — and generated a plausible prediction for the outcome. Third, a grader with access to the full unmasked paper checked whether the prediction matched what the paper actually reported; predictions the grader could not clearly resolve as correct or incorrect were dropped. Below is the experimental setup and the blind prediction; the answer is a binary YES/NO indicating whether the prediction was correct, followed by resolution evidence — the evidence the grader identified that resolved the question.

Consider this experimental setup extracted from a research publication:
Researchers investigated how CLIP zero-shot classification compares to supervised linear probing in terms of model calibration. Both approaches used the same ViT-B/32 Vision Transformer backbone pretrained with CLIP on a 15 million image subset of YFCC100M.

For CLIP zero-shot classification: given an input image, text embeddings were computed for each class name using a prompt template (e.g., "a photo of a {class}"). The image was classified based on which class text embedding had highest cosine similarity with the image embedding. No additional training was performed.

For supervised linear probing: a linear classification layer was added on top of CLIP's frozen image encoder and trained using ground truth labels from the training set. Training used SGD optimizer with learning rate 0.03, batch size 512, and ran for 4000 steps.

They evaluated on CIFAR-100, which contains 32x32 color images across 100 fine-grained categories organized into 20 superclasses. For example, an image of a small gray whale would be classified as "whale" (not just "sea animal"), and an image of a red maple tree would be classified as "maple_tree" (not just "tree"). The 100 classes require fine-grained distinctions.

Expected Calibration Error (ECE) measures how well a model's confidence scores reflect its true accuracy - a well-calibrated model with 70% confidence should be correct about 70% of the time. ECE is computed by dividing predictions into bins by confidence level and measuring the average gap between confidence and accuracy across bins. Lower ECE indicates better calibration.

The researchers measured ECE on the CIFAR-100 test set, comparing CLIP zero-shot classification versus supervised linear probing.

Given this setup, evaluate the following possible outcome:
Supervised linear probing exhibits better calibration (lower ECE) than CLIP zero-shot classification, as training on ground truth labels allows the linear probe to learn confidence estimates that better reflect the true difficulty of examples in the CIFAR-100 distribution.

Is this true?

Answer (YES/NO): YES